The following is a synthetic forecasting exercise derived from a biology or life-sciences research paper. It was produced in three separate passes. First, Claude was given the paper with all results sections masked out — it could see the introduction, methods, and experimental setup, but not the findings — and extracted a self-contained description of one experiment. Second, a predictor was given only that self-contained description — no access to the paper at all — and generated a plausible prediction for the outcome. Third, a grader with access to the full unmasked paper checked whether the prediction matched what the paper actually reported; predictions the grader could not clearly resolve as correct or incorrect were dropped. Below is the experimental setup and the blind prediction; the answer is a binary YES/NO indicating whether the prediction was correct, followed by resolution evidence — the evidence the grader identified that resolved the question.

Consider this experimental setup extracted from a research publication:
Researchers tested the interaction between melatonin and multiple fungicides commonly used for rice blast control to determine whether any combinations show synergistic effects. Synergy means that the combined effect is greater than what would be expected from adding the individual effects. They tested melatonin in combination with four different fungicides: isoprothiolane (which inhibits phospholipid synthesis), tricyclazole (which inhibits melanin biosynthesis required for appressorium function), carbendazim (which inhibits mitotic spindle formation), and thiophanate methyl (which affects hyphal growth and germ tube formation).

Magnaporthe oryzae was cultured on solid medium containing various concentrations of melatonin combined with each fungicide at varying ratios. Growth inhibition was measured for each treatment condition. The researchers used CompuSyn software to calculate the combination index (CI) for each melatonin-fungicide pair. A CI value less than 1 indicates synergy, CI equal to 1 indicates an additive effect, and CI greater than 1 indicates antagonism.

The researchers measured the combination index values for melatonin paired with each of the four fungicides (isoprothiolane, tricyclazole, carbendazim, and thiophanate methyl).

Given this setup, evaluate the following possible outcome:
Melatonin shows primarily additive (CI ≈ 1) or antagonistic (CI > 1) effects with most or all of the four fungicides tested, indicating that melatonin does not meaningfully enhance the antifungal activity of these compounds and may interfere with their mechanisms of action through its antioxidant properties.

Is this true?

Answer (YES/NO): NO